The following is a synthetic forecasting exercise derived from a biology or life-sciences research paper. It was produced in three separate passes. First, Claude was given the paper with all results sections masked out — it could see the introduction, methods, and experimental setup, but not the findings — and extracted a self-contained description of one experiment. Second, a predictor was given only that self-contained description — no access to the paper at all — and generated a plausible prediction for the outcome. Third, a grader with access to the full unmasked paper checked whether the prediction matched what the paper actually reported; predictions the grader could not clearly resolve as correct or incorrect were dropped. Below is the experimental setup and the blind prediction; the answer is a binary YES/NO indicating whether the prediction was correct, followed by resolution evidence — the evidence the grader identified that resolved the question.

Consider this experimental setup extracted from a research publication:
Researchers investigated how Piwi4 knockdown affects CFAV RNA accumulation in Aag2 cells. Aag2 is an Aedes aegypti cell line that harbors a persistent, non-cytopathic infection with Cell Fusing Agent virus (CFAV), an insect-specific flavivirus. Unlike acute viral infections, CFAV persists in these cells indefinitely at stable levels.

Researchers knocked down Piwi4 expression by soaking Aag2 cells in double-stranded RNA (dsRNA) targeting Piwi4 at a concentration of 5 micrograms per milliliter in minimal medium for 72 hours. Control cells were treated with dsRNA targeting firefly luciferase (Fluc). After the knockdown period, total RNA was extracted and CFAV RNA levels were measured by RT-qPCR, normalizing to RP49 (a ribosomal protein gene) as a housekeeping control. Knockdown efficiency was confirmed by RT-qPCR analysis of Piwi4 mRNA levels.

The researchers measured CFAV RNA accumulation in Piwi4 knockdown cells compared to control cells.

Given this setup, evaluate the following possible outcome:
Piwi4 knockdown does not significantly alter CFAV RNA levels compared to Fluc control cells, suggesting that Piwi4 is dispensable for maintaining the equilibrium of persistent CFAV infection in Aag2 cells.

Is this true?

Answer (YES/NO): NO